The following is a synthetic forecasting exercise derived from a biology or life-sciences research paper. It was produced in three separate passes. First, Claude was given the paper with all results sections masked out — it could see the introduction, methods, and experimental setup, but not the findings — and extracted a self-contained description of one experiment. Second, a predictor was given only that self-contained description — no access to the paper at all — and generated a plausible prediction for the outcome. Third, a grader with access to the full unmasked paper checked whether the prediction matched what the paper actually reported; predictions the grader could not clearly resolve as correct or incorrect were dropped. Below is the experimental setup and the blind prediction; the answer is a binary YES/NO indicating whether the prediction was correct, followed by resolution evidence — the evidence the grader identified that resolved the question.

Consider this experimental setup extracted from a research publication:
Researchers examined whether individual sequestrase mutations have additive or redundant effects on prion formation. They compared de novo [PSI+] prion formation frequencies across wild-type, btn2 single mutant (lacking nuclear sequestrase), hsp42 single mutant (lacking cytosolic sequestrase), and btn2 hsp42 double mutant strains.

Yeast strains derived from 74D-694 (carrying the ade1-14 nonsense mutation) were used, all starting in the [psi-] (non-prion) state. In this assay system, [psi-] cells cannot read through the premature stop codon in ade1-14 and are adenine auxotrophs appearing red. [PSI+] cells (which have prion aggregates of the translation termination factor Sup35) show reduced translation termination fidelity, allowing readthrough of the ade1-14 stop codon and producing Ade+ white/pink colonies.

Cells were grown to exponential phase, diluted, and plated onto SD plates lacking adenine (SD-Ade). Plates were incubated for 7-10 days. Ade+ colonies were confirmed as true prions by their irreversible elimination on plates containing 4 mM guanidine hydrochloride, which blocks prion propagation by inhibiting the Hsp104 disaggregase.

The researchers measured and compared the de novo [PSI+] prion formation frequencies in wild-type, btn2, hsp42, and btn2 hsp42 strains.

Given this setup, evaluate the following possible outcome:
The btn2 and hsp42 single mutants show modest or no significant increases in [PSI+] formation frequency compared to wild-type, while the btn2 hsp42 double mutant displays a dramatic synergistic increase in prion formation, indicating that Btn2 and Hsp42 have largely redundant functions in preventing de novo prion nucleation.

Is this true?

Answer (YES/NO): NO